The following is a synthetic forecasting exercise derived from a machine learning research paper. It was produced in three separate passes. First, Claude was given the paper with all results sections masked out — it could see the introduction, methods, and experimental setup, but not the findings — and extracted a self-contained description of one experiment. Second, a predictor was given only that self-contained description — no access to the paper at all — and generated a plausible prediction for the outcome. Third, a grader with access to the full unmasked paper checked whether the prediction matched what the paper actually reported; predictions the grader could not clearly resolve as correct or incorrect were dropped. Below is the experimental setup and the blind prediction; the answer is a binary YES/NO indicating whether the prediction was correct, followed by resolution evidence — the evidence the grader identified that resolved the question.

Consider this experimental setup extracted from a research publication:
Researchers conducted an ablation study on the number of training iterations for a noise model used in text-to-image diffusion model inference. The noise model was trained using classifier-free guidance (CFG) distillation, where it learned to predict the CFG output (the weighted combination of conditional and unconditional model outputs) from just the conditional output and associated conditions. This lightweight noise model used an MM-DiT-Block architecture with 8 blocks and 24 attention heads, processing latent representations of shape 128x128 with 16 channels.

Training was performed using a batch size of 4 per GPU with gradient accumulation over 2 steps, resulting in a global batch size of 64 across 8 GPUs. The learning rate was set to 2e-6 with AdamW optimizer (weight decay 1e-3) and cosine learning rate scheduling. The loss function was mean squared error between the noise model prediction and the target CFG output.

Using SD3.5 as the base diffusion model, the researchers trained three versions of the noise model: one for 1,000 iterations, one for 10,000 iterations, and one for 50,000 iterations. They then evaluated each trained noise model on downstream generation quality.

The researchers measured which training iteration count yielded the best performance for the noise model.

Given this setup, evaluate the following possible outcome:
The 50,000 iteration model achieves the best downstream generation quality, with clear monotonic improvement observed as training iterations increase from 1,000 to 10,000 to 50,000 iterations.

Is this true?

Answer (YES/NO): NO